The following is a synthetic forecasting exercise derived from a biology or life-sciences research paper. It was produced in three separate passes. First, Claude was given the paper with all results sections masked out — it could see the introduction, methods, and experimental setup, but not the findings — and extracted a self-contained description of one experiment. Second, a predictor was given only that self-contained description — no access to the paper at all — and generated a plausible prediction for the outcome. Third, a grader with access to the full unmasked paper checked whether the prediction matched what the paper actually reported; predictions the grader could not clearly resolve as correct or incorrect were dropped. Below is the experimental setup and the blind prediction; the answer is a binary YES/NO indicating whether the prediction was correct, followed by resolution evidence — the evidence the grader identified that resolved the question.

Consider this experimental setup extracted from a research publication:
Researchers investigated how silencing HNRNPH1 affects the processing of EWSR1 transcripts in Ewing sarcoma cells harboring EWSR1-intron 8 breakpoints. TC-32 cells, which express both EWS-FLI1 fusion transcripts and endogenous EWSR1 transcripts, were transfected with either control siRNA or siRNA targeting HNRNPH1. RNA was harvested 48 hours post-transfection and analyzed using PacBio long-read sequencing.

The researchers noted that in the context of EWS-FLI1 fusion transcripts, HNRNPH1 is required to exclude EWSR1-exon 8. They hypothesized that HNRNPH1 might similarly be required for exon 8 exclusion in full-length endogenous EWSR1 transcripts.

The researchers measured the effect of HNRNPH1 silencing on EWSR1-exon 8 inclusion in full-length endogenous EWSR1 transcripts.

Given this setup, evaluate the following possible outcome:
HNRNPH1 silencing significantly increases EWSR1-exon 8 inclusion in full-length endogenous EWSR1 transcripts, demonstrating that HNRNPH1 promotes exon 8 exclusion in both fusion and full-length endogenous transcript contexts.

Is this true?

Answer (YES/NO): NO